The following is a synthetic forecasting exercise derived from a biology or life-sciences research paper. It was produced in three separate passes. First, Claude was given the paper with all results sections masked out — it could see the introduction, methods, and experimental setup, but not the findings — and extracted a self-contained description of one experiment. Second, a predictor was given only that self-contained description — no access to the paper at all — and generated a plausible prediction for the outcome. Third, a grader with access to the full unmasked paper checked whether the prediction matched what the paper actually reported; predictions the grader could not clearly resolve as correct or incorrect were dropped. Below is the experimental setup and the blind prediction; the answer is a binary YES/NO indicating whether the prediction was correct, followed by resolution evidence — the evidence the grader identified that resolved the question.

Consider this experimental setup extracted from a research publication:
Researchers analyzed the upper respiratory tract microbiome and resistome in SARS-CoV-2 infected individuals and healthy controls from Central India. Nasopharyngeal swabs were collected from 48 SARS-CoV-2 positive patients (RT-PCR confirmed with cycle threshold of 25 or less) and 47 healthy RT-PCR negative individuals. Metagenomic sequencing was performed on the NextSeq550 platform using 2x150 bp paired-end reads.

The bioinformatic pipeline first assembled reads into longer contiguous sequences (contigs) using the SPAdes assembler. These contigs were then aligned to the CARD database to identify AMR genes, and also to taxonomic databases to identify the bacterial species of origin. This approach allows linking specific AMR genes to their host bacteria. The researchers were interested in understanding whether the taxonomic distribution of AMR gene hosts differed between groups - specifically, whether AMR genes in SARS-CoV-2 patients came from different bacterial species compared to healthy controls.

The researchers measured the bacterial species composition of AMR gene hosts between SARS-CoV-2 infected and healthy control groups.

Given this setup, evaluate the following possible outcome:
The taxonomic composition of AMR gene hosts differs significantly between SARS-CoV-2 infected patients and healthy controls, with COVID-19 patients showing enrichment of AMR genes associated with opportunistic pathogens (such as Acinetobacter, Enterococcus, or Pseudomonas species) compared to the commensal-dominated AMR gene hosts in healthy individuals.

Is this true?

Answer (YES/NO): YES